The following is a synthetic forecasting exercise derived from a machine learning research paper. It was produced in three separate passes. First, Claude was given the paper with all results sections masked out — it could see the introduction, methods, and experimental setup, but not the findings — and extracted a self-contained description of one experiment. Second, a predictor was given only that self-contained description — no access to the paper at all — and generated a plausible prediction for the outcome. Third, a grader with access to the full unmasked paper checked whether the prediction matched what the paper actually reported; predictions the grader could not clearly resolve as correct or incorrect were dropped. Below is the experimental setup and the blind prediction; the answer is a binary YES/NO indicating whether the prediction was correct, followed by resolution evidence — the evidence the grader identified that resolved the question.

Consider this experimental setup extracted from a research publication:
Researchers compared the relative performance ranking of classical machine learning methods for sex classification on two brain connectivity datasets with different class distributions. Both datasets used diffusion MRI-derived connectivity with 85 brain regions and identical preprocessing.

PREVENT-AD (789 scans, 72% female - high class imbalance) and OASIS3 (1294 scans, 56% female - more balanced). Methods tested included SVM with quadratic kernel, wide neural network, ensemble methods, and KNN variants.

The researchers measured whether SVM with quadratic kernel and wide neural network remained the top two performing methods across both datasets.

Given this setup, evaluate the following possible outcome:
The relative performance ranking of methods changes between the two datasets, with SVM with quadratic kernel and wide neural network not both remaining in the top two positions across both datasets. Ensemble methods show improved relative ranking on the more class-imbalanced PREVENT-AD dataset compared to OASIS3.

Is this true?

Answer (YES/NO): NO